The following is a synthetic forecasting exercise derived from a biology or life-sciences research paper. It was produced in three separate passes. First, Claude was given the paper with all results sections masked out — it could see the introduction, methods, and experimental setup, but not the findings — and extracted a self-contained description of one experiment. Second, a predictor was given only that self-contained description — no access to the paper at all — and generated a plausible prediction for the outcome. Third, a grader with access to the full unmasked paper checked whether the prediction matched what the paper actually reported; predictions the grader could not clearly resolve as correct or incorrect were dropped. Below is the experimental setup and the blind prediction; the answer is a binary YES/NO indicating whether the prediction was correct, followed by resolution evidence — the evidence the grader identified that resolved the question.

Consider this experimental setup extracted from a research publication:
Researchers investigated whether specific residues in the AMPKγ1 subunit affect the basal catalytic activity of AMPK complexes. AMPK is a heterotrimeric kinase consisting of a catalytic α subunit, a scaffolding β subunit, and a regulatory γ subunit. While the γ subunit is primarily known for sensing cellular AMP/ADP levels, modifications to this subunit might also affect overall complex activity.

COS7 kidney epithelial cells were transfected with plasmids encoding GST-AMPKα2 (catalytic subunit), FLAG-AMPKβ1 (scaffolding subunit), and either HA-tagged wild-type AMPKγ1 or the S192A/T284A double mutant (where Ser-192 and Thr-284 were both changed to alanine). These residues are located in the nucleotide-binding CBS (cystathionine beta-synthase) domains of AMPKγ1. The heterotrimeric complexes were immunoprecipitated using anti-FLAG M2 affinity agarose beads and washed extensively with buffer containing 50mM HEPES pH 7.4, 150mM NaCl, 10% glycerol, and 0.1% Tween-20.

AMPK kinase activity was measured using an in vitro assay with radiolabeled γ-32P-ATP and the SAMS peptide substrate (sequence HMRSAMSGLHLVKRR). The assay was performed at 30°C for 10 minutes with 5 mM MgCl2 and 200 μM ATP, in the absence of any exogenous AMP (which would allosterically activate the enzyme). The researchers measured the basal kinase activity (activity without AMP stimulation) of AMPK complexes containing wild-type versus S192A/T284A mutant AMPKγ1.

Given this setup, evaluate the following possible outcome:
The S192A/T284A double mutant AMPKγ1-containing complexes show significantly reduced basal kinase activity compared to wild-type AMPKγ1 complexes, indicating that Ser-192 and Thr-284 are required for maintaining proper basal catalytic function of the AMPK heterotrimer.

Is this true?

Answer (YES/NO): NO